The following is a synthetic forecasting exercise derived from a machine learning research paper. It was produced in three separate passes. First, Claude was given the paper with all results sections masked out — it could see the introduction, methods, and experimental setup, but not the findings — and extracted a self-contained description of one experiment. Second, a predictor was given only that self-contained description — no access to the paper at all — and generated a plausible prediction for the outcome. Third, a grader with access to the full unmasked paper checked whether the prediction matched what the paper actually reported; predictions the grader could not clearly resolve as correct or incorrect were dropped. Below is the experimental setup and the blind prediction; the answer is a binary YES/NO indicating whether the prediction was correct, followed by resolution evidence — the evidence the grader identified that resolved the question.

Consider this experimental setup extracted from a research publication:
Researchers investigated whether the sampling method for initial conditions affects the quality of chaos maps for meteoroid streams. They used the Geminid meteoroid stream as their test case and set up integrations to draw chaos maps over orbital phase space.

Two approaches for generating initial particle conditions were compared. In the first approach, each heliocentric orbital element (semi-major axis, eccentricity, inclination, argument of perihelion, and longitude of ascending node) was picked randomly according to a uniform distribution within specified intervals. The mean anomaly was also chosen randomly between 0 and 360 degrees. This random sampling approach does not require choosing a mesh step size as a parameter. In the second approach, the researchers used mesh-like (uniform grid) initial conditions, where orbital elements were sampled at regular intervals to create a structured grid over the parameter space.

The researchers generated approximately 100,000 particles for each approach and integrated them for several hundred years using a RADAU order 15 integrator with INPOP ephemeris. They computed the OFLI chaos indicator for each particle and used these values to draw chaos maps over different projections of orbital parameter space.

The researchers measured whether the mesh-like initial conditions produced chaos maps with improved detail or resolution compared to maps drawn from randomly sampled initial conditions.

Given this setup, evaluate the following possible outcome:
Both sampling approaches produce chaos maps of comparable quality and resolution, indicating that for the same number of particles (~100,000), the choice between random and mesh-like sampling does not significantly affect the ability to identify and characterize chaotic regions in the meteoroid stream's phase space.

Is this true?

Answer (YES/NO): YES